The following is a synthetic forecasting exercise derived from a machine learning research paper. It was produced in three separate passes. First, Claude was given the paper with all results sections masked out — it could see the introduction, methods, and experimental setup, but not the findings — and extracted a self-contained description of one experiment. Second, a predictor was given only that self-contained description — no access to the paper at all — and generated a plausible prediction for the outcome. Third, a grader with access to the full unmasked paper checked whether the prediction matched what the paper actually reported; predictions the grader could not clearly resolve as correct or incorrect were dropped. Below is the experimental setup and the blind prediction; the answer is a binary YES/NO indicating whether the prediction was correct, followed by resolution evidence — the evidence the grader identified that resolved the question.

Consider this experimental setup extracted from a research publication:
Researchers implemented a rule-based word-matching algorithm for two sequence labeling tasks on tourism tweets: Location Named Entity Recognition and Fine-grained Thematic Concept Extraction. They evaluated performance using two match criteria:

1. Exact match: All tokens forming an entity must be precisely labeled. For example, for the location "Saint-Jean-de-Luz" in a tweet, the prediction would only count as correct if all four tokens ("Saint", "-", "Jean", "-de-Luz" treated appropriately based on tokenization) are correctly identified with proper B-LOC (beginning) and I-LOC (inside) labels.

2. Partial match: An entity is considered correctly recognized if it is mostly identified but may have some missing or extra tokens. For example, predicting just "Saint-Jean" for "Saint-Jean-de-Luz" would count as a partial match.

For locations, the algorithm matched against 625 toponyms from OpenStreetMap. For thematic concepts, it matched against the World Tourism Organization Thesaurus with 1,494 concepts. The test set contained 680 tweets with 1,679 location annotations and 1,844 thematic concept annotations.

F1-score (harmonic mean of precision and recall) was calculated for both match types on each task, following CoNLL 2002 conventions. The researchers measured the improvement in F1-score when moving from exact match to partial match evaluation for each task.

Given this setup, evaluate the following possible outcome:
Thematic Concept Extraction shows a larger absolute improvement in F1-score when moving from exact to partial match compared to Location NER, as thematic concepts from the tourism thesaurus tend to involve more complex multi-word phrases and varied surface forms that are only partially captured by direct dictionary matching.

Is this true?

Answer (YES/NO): NO